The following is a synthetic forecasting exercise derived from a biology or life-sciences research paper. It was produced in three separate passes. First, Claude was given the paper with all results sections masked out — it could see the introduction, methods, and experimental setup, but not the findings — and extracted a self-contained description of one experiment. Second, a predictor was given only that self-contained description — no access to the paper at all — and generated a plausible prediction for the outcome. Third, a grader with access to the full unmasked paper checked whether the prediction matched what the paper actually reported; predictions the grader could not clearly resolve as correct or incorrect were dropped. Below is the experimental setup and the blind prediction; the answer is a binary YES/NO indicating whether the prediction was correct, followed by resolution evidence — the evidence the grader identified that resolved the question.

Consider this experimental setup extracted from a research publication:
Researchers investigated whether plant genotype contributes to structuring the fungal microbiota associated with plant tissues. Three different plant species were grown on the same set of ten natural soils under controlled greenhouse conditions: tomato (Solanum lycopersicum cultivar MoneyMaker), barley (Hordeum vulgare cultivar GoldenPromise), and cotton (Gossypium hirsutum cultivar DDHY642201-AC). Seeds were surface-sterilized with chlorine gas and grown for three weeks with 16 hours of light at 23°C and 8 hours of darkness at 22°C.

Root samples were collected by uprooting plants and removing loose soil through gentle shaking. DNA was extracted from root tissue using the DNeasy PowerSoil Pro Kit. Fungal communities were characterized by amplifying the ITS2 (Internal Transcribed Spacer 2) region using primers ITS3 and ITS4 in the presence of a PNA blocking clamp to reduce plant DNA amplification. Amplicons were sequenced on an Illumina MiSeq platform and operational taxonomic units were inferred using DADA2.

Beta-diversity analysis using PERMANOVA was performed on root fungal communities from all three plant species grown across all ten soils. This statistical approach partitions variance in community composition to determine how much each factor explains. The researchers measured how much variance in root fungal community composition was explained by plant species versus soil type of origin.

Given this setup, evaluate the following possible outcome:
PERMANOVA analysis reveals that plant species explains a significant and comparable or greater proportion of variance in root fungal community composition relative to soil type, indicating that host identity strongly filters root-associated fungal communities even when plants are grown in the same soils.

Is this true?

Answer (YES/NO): NO